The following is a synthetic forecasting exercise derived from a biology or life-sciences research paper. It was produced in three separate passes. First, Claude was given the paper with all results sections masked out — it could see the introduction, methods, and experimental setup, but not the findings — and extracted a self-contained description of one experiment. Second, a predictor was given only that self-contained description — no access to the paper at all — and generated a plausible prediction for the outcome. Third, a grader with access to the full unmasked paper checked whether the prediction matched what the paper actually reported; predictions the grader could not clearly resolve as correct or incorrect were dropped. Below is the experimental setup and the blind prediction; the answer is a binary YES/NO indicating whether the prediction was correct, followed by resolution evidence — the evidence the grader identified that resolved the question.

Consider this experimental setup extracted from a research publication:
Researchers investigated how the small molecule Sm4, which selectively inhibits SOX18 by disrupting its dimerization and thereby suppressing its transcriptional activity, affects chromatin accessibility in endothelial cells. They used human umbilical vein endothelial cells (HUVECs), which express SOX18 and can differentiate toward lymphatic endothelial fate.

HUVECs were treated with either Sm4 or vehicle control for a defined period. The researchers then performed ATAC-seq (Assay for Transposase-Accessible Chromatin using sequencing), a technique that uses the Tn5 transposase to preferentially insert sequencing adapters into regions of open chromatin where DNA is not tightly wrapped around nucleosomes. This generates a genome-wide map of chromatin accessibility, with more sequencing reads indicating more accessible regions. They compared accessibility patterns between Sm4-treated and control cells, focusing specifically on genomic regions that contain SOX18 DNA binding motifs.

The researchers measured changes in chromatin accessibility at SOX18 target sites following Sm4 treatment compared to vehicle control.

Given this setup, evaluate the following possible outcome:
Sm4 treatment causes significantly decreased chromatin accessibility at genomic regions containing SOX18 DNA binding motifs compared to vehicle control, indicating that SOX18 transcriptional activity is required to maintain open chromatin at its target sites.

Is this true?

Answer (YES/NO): YES